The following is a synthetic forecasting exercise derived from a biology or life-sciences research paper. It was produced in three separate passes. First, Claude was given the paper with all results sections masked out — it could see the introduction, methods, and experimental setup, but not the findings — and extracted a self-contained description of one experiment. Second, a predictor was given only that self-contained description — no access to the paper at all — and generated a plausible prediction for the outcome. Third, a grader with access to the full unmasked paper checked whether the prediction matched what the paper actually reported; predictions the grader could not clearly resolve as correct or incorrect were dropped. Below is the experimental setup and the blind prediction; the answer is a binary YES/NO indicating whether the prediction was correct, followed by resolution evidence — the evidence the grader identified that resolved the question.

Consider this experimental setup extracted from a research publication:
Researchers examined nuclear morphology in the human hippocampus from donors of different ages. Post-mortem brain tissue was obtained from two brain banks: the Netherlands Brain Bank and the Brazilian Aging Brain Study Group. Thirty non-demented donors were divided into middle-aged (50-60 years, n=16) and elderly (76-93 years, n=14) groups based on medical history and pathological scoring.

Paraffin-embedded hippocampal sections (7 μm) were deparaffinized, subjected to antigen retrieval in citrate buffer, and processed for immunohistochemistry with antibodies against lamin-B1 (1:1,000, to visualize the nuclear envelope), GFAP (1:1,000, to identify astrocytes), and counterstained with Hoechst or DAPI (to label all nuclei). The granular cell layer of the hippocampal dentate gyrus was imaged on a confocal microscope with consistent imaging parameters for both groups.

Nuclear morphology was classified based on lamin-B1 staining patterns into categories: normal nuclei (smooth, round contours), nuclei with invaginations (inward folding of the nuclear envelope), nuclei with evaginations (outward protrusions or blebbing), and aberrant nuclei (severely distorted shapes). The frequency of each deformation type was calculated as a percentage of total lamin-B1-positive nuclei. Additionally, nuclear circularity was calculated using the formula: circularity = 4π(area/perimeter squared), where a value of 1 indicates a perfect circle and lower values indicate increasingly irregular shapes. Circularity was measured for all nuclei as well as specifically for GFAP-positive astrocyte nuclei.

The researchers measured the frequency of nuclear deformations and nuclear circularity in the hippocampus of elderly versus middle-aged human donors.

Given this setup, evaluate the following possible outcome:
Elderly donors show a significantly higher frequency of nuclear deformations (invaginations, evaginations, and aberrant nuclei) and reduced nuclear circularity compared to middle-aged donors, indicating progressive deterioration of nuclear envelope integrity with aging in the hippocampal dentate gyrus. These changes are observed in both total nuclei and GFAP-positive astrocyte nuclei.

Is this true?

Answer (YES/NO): NO